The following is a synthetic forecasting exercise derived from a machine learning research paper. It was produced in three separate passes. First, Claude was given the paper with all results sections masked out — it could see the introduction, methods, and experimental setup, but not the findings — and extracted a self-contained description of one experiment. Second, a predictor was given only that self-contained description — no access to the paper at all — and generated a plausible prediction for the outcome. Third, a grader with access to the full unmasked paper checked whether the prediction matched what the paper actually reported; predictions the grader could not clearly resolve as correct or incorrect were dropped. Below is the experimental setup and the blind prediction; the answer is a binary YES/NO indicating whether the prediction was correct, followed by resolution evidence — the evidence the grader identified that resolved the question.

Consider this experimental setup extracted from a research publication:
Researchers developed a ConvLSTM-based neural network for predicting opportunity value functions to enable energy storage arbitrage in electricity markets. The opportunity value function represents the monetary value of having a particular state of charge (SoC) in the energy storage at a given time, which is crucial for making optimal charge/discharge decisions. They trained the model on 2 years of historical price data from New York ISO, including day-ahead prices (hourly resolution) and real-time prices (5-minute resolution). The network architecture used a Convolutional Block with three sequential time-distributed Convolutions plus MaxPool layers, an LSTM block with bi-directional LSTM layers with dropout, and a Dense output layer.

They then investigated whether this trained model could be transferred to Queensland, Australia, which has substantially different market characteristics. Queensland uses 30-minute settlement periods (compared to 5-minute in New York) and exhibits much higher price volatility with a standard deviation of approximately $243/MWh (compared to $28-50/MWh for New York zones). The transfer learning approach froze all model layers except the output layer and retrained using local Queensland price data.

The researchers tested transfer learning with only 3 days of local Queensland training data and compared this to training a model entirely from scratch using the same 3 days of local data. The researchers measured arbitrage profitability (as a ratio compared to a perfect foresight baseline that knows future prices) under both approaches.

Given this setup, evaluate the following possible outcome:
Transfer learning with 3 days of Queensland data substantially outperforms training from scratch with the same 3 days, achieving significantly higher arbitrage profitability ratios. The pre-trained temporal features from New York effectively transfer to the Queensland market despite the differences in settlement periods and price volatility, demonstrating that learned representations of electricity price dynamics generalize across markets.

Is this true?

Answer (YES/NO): YES